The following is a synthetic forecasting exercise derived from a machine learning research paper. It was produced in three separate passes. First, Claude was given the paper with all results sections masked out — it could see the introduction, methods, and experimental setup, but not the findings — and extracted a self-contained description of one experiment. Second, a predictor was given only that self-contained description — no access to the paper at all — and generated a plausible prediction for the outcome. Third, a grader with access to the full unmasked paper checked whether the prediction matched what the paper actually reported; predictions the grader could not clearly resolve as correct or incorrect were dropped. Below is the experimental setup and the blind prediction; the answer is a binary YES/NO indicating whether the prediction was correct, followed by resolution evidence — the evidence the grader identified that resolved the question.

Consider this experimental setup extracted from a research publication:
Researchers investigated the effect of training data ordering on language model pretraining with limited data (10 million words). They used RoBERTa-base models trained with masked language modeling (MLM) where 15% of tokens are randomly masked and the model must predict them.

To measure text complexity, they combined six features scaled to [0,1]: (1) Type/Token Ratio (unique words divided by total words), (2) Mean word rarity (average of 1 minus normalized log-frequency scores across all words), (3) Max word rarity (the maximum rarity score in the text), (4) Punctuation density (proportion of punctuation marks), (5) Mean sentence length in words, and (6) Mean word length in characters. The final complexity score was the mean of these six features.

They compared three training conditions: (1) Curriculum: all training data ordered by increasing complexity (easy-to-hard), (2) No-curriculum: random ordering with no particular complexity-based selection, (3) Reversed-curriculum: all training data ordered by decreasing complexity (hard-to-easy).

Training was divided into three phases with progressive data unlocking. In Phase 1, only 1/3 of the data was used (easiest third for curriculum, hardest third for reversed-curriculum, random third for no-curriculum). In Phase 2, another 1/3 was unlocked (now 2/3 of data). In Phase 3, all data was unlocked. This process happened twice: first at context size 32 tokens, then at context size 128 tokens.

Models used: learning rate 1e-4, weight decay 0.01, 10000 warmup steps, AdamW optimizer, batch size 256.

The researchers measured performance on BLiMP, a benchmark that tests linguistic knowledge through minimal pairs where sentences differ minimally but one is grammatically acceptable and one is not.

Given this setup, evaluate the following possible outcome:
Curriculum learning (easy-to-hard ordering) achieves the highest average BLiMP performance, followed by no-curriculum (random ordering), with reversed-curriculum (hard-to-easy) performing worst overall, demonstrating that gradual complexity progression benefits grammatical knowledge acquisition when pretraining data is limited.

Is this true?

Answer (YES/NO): NO